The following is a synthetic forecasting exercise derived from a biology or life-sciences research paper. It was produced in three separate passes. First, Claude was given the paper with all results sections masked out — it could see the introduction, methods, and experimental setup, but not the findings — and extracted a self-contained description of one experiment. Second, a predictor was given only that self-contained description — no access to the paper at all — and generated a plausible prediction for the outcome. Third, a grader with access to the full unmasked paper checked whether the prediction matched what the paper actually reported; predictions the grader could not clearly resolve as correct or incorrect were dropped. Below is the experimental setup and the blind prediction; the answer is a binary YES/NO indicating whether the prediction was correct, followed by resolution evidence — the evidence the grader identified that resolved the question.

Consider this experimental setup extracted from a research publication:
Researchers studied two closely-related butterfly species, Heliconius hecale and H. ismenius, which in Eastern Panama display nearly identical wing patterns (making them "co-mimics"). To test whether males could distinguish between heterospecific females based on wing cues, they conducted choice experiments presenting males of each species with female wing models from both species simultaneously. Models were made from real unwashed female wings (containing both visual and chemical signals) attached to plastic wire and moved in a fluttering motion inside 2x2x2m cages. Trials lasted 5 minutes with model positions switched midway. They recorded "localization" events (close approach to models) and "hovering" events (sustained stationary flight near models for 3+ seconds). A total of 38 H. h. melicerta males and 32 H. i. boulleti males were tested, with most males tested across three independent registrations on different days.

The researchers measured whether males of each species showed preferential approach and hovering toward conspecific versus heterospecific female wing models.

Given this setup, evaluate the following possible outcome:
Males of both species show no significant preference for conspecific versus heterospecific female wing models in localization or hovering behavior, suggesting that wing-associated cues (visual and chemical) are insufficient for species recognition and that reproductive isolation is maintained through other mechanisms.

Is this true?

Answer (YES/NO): NO